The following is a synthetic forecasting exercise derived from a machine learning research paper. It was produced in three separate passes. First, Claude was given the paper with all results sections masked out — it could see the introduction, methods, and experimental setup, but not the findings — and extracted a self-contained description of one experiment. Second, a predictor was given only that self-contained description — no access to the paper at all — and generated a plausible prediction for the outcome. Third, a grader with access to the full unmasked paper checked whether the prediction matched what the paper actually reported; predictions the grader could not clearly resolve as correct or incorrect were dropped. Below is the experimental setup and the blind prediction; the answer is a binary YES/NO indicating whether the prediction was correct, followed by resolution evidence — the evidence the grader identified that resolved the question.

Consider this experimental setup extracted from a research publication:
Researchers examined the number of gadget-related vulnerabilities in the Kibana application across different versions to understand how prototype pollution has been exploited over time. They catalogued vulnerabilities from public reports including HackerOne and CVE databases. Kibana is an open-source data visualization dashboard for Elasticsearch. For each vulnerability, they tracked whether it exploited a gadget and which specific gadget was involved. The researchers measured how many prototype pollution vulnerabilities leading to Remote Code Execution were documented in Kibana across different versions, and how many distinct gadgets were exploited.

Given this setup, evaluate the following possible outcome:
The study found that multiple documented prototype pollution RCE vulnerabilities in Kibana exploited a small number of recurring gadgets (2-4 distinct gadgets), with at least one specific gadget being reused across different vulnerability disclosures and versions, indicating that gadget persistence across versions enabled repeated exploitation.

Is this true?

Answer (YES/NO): YES